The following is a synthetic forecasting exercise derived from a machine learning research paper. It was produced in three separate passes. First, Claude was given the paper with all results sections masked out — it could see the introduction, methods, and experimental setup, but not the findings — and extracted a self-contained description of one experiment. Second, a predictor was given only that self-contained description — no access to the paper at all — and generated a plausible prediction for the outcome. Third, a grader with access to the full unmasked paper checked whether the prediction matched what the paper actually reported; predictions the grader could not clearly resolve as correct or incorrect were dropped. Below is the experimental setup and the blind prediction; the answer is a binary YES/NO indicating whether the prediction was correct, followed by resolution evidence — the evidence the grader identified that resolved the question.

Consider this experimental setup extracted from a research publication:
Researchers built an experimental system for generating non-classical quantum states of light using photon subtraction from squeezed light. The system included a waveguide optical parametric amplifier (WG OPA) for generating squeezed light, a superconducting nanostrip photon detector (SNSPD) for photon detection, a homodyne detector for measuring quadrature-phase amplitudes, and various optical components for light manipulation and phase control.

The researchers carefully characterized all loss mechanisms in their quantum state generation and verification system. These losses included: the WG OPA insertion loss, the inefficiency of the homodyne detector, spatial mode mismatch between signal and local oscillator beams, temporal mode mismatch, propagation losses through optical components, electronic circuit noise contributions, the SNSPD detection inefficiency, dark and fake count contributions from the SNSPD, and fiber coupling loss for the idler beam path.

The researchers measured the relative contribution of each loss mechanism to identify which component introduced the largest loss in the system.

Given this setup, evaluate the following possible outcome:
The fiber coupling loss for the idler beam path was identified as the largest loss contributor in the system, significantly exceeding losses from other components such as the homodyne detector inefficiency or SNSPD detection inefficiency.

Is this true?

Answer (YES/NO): NO